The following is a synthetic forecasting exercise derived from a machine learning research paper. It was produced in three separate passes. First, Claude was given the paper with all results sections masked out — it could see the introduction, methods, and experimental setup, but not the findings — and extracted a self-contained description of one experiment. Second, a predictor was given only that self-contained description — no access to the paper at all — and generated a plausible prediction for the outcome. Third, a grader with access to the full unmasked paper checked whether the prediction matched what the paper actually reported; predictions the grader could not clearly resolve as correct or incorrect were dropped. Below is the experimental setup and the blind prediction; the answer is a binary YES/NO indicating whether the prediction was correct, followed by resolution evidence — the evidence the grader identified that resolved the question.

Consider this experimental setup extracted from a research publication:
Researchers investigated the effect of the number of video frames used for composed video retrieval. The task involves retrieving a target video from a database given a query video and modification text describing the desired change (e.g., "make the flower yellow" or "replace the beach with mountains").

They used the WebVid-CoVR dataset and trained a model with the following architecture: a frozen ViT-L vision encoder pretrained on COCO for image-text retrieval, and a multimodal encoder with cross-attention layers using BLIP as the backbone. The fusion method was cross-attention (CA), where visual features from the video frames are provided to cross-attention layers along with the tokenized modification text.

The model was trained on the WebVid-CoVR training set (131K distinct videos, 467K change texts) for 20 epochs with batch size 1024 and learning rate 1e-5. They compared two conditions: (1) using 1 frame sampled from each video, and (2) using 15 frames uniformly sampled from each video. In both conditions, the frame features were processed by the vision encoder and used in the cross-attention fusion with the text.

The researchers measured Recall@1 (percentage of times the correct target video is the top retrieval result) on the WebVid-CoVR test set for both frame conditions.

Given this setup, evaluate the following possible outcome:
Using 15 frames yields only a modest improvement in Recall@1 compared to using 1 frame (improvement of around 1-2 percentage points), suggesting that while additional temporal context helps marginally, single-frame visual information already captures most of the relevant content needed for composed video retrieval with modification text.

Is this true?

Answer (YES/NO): YES